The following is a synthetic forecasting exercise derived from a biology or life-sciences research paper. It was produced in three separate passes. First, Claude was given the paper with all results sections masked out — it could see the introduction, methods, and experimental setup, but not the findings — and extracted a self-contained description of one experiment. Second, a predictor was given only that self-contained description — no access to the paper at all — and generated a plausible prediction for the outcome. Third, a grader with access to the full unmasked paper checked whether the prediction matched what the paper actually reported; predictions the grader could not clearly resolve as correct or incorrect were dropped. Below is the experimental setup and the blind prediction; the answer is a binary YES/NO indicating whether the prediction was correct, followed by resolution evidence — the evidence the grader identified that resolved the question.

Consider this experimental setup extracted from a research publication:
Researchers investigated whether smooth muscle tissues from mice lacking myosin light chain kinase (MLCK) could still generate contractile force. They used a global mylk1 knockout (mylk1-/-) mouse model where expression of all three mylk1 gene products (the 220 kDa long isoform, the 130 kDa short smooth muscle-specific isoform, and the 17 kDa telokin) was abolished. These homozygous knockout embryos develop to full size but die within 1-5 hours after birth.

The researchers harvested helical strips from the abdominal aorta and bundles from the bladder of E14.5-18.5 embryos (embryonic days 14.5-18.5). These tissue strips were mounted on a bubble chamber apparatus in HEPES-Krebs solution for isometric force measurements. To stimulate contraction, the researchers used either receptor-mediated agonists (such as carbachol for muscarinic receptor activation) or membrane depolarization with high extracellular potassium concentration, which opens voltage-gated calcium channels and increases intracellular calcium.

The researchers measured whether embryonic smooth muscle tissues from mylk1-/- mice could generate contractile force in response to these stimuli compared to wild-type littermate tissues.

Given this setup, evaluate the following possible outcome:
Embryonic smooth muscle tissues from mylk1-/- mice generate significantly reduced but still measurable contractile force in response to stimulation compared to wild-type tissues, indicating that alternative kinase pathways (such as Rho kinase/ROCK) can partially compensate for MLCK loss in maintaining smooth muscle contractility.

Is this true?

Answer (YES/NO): NO